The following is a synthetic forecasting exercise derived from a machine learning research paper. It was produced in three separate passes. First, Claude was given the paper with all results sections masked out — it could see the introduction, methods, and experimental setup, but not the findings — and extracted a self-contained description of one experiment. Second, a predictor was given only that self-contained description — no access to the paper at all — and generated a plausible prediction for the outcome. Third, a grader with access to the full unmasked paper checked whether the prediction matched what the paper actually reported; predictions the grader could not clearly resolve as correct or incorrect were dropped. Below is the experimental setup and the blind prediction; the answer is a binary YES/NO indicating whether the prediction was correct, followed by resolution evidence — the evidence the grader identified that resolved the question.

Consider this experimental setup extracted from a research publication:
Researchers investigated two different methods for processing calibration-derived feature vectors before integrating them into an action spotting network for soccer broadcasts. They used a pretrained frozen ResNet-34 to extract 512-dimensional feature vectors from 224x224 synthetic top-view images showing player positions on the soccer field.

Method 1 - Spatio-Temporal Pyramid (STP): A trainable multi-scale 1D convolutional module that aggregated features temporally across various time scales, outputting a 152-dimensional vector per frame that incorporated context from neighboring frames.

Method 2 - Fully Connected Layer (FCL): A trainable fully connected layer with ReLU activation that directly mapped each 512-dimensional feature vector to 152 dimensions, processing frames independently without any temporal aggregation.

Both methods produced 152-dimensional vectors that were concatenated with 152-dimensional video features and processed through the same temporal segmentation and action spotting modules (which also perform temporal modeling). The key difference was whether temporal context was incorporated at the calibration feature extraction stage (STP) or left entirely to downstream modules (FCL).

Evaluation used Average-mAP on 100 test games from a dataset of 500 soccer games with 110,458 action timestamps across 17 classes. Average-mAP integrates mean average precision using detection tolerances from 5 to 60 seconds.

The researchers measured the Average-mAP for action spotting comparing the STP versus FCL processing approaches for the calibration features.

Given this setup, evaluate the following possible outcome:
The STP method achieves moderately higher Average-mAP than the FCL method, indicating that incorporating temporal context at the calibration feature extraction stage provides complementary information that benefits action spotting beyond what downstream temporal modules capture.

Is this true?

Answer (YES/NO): NO